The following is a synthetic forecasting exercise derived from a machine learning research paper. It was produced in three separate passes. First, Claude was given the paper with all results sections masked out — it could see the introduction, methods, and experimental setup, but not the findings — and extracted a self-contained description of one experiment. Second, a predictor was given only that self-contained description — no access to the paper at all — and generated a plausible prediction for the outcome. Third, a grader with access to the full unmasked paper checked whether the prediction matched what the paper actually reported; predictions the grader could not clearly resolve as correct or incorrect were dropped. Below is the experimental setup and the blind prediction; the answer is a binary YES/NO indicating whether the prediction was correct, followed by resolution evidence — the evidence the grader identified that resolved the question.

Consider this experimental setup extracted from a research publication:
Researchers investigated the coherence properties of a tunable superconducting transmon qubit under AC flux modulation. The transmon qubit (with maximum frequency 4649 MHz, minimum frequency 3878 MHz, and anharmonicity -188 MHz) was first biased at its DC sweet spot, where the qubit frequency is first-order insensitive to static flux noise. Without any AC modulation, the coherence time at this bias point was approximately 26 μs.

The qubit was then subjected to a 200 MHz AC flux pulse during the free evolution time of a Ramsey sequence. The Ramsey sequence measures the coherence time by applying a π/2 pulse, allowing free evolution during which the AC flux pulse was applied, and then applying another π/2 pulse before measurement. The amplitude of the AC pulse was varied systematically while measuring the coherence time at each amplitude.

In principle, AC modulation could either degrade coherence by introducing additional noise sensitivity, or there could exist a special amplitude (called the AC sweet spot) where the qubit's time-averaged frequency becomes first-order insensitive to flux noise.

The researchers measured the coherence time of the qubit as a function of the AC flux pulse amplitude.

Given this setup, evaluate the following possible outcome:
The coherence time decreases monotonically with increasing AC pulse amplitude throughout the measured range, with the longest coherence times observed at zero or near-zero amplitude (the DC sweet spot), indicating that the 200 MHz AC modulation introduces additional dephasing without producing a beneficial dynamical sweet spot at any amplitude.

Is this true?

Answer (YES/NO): NO